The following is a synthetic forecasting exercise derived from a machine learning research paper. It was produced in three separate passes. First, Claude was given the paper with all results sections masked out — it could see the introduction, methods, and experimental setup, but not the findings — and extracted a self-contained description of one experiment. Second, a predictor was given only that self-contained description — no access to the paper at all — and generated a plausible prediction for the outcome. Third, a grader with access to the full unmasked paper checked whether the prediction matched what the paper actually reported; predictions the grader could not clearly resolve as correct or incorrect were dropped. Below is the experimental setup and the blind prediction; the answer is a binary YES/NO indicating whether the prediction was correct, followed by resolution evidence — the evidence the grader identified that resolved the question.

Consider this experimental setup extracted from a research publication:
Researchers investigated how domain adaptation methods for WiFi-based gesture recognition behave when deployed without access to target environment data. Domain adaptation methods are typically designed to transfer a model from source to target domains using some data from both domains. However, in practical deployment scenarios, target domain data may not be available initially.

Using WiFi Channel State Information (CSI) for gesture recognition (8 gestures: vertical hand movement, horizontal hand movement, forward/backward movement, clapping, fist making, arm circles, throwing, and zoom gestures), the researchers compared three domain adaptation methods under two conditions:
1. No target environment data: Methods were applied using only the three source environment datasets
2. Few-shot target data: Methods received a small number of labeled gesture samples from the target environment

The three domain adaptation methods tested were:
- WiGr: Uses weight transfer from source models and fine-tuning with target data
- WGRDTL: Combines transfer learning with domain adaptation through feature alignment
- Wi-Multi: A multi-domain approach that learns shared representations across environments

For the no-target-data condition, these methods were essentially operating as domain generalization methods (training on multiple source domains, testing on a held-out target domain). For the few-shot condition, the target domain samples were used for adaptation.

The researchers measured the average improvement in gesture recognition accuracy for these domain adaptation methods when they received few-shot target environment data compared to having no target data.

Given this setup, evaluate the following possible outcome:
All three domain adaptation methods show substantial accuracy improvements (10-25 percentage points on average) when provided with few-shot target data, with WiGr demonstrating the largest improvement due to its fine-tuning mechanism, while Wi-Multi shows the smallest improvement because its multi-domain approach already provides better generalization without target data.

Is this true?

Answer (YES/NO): NO